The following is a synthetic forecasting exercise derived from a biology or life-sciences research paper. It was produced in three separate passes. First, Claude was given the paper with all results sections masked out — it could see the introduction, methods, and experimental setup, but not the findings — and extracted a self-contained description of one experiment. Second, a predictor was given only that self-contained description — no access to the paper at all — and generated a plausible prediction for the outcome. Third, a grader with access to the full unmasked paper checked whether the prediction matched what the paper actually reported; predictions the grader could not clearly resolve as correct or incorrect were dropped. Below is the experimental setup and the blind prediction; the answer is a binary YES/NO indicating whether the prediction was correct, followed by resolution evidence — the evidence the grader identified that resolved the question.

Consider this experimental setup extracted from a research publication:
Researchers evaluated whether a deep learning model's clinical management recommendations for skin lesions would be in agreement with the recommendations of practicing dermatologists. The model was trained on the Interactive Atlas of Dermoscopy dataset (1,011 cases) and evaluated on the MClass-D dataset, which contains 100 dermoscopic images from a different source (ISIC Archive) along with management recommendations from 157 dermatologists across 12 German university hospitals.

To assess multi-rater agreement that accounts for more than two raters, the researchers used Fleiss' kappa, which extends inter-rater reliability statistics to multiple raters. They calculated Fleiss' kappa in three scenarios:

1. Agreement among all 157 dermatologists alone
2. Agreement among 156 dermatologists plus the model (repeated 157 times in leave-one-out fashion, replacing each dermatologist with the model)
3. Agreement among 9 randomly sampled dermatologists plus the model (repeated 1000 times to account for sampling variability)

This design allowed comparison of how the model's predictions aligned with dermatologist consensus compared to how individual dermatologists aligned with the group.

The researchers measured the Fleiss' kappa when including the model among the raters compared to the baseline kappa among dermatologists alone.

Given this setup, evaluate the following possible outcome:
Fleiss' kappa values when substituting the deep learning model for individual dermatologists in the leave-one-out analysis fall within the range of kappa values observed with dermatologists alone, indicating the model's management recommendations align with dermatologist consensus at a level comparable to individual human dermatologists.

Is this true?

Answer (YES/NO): YES